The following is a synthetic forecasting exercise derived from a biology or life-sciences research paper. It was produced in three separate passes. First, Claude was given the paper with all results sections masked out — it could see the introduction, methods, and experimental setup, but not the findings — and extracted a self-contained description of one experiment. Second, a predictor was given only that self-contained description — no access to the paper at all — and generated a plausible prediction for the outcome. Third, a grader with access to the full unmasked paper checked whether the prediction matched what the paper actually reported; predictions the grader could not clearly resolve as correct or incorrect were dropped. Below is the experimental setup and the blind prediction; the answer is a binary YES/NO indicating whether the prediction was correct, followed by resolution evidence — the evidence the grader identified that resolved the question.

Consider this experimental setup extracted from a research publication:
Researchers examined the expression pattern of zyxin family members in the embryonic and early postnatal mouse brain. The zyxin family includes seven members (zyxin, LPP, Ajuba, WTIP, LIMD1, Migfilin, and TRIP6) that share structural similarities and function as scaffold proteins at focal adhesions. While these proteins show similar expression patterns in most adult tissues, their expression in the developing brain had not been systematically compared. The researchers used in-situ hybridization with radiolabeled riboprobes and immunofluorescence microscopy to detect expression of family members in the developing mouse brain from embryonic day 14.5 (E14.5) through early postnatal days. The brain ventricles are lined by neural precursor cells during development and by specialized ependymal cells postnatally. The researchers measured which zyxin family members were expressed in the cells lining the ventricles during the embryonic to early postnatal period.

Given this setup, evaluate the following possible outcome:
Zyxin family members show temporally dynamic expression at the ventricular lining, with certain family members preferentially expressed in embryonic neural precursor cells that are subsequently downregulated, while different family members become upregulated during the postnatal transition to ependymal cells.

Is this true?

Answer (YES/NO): NO